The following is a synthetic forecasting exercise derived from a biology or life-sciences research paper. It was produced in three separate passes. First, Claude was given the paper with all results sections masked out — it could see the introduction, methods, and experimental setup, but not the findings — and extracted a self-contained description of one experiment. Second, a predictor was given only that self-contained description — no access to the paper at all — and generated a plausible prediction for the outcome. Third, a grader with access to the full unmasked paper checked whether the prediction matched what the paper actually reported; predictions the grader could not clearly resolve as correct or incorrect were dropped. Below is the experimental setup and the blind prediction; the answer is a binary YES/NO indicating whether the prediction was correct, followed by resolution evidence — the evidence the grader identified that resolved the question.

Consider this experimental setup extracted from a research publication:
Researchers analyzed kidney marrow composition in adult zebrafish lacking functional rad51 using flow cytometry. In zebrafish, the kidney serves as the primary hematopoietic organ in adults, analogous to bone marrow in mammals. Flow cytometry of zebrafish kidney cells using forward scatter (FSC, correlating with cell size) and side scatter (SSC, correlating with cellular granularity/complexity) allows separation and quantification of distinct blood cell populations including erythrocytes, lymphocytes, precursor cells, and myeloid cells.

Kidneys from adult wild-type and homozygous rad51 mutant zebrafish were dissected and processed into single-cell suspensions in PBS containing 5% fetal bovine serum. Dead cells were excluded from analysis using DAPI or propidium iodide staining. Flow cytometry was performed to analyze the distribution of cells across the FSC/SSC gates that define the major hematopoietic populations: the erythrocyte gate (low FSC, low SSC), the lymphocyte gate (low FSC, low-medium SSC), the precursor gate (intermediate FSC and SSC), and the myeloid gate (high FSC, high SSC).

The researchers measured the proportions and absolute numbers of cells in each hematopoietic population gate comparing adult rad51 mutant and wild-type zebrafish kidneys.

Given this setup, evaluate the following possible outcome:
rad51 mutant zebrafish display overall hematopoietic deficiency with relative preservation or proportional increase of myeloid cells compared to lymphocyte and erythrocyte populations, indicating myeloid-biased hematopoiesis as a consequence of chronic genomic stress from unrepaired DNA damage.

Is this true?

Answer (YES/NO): NO